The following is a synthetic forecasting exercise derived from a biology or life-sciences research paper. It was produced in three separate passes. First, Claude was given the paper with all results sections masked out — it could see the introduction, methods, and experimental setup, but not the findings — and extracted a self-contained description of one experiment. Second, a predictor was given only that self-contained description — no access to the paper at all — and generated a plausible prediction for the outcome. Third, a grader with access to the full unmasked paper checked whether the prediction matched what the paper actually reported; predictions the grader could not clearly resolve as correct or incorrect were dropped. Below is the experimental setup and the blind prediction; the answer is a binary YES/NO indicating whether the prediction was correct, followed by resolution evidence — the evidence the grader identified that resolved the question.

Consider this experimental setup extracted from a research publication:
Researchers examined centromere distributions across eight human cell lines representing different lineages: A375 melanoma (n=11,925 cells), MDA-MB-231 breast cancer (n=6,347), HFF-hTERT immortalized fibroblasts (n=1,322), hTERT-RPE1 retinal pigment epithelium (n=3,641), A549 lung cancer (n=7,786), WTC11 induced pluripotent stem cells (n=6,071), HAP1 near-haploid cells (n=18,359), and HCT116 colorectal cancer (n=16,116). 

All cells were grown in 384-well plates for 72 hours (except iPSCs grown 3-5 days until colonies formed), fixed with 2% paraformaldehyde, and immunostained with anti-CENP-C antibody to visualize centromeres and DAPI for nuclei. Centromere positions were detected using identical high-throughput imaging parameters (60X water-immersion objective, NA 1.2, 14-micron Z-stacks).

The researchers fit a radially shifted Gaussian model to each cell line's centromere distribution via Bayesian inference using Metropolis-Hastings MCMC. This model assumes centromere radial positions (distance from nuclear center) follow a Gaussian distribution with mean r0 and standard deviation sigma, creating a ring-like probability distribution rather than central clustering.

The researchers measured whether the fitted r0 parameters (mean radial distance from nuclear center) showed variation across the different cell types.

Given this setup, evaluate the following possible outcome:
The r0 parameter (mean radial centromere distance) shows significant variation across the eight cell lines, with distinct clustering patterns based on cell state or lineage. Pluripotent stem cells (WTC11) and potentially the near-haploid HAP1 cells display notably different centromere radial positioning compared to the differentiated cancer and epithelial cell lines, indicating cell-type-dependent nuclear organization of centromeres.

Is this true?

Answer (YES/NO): NO